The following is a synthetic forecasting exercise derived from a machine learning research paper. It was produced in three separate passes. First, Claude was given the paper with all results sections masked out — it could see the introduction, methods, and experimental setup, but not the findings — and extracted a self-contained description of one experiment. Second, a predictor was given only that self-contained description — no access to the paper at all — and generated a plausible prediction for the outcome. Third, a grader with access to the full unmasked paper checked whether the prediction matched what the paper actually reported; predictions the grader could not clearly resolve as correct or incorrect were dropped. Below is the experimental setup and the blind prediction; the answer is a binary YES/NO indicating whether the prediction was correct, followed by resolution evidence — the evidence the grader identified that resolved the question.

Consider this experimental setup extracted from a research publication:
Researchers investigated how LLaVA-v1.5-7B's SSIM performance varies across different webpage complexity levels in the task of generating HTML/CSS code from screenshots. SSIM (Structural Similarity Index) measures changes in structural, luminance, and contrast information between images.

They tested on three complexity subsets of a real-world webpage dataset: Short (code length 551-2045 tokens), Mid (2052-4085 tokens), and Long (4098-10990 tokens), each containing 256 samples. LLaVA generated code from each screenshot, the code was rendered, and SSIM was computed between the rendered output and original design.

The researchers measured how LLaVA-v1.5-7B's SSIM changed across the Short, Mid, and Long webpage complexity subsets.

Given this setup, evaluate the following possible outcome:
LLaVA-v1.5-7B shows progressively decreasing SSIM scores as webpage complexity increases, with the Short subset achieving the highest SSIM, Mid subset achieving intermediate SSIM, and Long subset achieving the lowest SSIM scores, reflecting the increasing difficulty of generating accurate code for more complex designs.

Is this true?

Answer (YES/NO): NO